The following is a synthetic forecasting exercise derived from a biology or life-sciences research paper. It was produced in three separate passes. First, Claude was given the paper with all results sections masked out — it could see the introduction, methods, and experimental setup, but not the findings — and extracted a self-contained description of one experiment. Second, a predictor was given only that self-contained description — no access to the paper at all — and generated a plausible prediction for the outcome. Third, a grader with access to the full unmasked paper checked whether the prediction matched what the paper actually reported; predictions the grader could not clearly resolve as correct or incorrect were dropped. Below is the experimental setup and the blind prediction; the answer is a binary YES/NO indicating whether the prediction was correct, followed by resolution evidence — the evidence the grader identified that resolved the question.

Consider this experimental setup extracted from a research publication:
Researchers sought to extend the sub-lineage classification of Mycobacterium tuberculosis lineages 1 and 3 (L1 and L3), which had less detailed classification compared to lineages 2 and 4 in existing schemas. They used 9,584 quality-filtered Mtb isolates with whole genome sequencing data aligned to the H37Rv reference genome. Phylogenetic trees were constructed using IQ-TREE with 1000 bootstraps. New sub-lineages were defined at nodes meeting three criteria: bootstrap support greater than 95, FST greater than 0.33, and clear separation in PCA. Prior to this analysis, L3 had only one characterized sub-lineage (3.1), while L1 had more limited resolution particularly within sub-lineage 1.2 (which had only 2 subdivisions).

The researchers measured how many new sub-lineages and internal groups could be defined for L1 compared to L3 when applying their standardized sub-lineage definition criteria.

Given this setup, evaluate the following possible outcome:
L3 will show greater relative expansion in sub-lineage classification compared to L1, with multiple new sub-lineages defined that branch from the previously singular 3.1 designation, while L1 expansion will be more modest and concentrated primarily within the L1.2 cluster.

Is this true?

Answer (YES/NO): NO